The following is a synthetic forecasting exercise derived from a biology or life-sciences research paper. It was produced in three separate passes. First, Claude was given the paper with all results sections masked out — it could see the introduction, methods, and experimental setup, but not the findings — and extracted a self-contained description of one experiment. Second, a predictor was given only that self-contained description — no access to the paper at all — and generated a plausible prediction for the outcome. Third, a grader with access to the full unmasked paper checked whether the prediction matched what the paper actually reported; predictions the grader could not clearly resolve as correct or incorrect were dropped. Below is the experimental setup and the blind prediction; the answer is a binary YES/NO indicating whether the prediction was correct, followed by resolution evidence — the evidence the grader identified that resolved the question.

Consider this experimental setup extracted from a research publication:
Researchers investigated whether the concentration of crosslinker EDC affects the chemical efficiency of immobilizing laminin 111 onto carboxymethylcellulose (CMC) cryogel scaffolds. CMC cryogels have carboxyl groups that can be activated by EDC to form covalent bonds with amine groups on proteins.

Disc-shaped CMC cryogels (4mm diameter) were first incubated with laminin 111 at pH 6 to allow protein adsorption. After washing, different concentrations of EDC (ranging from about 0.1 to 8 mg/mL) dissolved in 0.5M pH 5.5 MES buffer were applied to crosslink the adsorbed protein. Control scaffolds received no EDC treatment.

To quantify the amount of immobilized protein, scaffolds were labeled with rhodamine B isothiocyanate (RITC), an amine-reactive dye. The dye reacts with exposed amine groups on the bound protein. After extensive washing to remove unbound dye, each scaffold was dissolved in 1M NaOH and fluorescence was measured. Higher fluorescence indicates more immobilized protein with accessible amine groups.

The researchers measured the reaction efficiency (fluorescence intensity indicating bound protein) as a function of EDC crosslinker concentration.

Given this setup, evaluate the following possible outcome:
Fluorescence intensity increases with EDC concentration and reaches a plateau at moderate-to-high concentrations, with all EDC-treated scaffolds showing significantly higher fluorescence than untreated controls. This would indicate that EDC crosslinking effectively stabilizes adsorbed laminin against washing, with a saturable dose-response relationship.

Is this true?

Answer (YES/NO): NO